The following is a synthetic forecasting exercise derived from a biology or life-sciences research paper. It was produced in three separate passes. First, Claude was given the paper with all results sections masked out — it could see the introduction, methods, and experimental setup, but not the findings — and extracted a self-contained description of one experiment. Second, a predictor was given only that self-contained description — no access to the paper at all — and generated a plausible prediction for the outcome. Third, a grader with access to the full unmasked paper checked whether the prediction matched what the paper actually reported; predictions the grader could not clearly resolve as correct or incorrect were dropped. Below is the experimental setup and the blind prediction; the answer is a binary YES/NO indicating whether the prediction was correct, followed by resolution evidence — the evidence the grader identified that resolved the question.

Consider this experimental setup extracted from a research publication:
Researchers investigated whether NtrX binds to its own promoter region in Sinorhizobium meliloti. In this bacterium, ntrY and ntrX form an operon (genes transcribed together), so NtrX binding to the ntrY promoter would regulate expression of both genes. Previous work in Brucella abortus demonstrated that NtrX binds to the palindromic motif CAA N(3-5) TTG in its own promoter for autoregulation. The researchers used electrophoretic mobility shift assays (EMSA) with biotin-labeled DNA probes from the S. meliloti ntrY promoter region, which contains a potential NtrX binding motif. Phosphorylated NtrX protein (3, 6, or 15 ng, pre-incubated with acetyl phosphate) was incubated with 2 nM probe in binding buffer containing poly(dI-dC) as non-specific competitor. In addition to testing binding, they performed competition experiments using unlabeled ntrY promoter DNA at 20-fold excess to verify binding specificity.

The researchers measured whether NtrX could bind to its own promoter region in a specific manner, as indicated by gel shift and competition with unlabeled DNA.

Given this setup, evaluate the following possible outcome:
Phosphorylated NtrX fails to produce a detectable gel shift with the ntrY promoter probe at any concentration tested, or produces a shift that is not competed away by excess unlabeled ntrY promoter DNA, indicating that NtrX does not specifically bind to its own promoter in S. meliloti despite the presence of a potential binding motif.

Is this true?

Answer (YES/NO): NO